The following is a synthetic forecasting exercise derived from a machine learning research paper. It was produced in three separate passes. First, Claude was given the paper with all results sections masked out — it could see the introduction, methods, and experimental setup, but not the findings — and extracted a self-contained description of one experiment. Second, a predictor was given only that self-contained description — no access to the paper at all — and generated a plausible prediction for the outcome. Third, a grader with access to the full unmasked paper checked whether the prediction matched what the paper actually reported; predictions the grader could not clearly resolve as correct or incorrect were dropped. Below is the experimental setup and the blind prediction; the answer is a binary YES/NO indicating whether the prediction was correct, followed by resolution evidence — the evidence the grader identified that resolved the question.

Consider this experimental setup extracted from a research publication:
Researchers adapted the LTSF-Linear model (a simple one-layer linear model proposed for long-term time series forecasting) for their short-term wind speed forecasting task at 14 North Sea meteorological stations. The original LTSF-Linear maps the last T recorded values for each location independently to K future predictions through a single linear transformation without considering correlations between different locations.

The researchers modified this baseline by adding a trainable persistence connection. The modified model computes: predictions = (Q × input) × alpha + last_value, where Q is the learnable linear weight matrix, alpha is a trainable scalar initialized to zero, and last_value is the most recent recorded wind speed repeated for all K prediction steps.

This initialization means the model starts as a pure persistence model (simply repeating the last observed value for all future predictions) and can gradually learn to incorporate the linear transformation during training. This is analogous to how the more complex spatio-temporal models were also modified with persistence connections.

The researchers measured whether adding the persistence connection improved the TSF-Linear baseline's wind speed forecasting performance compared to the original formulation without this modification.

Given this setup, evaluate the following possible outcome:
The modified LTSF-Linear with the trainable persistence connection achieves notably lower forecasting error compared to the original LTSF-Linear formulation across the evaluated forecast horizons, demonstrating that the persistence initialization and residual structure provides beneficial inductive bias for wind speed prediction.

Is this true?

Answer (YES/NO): YES